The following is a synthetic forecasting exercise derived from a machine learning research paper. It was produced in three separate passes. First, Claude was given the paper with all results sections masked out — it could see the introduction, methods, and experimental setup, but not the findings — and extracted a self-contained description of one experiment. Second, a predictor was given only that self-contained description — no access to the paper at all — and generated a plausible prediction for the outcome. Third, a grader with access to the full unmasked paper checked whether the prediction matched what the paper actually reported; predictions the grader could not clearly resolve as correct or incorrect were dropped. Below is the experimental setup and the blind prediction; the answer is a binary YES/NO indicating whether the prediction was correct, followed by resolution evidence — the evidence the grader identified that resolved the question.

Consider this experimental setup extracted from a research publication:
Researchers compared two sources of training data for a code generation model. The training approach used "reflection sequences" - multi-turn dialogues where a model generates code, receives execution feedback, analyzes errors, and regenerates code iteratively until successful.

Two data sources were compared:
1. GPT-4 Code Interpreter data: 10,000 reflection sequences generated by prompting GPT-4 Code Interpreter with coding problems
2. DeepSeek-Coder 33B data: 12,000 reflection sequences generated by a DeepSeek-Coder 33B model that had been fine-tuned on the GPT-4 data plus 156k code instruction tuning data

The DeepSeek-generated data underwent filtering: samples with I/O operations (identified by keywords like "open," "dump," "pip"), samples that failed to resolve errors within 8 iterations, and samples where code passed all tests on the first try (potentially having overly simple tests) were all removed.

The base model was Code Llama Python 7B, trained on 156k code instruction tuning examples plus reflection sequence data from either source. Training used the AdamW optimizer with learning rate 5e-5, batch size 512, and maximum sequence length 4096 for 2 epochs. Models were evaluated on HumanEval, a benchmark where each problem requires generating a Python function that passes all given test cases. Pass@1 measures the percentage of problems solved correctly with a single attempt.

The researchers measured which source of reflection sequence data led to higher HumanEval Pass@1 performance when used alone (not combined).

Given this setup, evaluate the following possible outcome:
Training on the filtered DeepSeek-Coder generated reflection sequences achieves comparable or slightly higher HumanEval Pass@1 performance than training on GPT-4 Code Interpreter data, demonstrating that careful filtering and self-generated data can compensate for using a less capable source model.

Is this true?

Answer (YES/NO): YES